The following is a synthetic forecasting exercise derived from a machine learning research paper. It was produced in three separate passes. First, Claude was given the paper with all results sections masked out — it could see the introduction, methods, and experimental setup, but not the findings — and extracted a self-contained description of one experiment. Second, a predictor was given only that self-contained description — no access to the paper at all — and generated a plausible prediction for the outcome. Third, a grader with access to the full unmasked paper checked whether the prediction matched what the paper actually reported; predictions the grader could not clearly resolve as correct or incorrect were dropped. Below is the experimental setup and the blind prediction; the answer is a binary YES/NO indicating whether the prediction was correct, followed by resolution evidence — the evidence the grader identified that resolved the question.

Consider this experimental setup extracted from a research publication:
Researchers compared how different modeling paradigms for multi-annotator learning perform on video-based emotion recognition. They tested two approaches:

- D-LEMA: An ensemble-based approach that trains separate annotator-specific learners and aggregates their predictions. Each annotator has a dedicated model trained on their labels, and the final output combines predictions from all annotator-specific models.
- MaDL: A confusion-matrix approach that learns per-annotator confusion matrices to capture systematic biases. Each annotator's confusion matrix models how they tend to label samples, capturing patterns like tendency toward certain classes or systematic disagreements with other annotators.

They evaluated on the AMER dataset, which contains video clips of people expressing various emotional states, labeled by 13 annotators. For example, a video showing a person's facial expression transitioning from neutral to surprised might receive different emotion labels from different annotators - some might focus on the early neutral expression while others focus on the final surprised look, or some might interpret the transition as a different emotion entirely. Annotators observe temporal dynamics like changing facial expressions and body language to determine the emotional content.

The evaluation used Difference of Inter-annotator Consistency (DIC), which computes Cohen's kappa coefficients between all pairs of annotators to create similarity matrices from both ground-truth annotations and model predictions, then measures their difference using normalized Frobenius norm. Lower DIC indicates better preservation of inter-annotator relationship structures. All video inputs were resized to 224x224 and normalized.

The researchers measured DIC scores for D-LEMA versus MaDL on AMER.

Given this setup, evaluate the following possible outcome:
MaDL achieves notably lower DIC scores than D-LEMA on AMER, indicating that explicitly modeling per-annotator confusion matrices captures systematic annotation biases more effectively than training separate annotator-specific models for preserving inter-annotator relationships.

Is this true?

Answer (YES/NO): YES